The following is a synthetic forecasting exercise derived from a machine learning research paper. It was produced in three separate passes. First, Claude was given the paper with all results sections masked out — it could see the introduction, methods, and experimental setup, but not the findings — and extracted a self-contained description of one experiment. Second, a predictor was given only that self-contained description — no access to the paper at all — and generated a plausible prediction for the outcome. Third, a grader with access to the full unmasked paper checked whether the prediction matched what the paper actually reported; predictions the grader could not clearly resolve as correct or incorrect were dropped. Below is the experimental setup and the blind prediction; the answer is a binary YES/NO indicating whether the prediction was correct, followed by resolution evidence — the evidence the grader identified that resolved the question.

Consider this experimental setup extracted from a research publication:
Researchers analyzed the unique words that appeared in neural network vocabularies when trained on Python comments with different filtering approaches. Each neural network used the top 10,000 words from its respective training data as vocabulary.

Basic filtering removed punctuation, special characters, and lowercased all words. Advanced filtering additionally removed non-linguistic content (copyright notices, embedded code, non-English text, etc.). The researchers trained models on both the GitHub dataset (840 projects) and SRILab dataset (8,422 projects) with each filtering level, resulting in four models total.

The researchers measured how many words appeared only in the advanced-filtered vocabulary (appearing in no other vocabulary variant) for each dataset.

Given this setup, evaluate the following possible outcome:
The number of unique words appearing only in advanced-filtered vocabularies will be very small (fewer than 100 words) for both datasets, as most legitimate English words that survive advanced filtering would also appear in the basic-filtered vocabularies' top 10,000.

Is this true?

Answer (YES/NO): NO